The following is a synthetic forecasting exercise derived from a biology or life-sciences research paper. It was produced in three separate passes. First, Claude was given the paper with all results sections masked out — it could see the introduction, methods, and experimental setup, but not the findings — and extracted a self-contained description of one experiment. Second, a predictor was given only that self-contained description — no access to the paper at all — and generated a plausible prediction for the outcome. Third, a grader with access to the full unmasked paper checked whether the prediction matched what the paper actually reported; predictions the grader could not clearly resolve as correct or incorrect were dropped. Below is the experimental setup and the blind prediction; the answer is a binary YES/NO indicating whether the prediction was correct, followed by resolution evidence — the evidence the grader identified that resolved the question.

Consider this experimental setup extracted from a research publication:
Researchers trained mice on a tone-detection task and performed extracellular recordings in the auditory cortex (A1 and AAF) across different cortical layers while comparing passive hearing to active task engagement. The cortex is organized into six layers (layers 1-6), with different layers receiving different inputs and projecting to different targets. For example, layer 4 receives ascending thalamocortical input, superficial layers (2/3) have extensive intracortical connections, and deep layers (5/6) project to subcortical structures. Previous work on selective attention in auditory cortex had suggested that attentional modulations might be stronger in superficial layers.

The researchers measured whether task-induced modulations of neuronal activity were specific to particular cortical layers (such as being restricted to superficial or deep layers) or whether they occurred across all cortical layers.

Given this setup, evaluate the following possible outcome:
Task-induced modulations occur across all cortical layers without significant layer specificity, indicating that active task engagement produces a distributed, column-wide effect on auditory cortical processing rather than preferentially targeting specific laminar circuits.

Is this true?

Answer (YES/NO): NO